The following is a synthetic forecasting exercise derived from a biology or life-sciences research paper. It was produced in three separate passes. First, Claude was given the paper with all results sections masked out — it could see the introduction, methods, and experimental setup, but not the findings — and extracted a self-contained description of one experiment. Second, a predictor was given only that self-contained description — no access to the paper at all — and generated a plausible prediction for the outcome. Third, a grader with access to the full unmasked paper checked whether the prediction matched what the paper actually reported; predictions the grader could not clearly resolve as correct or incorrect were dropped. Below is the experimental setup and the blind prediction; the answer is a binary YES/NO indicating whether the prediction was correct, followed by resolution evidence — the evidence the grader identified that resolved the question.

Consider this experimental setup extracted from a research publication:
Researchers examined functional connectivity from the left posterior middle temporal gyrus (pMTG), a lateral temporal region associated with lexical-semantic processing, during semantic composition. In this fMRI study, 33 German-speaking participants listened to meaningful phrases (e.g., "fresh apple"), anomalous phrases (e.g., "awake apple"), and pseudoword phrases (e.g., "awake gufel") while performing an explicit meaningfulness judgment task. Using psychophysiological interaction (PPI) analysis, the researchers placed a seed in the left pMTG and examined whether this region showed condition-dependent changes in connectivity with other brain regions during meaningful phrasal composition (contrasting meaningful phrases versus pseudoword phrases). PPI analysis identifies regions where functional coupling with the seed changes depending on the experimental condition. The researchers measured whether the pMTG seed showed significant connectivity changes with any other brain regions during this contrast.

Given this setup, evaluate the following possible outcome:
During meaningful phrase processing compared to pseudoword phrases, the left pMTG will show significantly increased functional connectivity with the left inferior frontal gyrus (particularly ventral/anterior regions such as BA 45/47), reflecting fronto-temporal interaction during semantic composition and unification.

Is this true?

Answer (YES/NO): NO